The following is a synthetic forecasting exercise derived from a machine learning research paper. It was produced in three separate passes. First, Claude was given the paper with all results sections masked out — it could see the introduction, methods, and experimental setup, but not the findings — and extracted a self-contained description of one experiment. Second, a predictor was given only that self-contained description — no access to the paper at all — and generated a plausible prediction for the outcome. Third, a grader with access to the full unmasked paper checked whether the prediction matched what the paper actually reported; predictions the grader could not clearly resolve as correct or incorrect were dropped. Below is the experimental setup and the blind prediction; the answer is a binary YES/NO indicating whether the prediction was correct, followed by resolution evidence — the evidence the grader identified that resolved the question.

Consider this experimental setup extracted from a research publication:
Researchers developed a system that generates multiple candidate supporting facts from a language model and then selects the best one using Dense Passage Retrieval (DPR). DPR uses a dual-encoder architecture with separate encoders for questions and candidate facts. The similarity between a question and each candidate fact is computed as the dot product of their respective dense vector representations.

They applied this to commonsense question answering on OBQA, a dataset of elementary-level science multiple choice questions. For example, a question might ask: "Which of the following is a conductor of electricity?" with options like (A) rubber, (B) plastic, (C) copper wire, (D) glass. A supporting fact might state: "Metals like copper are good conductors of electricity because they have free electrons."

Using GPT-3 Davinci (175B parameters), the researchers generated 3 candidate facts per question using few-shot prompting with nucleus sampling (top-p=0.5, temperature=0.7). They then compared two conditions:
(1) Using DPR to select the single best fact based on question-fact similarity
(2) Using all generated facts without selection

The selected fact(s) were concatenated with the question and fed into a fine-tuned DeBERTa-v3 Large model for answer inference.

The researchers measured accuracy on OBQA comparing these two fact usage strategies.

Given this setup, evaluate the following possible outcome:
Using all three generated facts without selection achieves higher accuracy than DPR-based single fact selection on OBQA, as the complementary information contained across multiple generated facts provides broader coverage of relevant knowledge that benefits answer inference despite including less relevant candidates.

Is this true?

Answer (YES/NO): NO